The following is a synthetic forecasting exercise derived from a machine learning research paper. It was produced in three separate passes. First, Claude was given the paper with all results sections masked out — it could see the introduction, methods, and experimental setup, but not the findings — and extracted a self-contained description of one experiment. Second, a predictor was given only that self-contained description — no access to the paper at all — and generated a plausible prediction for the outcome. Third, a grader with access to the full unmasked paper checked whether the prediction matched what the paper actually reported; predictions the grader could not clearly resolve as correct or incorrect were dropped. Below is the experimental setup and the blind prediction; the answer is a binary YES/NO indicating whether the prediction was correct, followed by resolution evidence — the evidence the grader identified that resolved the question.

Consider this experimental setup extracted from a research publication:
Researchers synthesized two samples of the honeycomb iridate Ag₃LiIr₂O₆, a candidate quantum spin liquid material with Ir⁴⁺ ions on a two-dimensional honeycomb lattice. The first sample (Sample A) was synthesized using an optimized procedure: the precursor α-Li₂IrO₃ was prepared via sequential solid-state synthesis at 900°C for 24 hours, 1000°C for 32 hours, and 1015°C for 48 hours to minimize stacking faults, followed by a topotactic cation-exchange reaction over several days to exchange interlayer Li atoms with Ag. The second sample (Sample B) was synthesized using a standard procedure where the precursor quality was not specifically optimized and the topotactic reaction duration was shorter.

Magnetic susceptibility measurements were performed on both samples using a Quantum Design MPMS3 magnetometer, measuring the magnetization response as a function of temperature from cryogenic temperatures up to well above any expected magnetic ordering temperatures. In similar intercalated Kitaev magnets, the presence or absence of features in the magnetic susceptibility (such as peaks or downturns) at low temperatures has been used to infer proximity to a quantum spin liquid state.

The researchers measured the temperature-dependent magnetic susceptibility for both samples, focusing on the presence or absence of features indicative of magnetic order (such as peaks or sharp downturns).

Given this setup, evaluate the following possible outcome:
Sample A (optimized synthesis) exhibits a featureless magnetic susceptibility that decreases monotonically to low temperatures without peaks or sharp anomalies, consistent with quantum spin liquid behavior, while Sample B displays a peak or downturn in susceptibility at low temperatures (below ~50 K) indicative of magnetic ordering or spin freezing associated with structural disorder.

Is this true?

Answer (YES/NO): NO